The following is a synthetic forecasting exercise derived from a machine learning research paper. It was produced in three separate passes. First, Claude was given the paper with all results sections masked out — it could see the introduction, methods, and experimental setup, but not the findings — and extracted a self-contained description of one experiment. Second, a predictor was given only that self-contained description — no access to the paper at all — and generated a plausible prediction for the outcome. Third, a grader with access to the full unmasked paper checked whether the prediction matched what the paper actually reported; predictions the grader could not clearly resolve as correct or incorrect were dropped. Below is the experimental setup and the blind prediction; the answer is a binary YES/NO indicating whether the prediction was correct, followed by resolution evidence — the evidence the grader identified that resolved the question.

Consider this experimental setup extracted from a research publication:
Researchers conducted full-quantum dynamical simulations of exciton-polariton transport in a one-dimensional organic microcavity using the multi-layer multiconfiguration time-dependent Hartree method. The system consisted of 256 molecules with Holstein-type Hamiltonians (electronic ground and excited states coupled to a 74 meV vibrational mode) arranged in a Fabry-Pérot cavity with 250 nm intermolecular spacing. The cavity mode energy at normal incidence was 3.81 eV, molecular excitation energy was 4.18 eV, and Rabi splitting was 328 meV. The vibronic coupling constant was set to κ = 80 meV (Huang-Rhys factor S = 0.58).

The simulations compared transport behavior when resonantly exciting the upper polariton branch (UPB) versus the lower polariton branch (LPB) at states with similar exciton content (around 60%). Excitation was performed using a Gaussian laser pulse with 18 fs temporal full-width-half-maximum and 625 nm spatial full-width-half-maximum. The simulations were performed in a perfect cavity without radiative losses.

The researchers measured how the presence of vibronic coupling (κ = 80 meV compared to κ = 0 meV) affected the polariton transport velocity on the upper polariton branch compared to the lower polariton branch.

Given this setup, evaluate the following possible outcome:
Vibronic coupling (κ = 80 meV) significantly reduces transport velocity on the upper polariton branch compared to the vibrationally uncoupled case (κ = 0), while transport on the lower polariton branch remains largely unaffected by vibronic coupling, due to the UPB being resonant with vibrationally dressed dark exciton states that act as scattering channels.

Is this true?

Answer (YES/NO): NO